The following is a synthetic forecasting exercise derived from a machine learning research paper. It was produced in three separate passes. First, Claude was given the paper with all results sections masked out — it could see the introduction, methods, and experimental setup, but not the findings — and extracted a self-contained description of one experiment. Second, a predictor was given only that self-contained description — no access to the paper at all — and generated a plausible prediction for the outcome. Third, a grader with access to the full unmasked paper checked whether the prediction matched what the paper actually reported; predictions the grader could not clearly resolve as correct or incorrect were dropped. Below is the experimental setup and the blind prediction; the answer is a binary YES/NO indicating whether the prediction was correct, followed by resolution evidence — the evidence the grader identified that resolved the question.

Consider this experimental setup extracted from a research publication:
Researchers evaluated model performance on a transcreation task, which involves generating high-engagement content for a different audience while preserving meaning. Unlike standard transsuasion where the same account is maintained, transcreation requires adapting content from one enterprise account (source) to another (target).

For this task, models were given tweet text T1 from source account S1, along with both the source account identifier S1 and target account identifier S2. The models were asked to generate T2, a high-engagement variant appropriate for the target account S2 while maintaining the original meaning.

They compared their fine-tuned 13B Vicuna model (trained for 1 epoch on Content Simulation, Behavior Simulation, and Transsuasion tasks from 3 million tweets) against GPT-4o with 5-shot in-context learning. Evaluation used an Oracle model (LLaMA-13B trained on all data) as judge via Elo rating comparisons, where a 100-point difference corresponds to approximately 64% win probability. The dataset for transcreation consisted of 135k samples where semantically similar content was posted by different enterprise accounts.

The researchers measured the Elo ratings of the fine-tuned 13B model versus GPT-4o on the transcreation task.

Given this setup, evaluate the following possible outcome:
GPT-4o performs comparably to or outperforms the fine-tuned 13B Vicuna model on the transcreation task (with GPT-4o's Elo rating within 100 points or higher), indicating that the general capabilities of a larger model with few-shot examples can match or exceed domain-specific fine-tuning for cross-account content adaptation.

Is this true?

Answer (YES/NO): YES